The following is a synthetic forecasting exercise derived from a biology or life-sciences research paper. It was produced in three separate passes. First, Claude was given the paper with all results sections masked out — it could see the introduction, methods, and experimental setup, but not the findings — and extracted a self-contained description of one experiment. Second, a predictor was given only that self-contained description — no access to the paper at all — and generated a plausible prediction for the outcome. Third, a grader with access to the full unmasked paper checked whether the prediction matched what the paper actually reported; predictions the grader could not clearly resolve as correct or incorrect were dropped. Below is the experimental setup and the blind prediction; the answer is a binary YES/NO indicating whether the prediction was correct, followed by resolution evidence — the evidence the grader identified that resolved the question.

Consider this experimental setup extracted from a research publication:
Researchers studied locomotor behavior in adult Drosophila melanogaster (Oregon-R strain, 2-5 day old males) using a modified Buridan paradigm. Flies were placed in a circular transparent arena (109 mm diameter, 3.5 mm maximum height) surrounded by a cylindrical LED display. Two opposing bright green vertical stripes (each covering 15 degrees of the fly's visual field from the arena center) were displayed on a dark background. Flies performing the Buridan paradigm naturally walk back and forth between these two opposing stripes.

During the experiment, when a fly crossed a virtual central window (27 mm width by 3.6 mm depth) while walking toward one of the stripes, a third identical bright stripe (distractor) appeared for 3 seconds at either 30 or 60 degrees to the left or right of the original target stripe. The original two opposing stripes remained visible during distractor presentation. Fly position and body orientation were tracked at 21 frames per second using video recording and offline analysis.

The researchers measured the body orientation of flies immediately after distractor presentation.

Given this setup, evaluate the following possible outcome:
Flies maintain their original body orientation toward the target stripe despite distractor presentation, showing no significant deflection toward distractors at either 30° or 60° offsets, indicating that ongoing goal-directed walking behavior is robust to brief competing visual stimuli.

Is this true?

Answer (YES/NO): NO